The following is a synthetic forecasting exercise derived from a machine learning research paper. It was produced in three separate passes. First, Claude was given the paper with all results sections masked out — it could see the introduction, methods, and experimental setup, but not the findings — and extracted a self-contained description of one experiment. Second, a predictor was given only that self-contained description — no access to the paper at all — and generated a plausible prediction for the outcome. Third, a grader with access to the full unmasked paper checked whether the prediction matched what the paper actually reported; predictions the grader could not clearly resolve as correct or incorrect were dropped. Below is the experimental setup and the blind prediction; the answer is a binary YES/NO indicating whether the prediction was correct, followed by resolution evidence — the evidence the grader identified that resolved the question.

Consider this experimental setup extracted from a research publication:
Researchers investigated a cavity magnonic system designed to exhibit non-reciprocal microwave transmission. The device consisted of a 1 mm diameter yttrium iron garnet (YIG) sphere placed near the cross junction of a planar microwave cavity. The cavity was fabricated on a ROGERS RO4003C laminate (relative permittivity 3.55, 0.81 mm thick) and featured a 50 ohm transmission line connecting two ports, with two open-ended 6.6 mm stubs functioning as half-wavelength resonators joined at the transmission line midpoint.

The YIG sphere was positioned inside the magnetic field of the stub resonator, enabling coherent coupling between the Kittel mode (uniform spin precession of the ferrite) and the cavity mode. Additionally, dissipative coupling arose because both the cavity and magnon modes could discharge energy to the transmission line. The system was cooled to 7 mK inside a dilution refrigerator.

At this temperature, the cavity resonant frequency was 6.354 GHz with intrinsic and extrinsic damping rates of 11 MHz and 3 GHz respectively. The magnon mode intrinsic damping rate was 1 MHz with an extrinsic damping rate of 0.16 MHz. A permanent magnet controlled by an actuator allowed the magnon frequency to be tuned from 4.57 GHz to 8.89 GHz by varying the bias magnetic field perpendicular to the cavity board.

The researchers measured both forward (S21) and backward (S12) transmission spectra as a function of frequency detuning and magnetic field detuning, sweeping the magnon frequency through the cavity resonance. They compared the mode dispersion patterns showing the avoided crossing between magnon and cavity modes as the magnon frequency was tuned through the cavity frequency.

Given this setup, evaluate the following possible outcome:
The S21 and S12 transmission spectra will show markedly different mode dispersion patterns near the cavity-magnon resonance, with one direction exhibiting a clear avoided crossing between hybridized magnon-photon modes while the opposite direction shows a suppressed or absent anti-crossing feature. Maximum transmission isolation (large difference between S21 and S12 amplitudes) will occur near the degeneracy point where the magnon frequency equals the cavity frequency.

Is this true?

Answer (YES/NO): NO